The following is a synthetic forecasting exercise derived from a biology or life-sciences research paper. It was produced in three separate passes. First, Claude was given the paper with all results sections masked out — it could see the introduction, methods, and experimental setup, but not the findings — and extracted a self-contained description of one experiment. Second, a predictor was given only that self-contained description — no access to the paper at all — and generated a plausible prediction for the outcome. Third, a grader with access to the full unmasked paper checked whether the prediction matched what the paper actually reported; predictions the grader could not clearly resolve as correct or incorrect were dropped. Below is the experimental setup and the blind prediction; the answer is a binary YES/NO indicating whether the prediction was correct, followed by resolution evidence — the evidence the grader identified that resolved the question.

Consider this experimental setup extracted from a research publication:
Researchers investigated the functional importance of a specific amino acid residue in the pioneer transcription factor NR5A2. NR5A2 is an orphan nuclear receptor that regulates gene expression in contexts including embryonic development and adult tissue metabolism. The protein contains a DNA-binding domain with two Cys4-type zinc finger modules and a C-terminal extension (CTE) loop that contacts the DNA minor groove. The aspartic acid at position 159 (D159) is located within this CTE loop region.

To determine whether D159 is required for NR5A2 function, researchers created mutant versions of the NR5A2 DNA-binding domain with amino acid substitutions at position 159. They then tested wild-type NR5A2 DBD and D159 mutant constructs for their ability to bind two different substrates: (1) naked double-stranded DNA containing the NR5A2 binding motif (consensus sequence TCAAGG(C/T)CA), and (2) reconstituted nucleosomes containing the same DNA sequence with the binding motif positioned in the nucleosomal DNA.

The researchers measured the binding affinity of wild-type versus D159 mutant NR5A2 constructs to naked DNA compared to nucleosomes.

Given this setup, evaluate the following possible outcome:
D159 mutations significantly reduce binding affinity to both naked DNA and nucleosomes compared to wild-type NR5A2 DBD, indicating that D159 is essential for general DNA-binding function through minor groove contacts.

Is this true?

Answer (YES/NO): NO